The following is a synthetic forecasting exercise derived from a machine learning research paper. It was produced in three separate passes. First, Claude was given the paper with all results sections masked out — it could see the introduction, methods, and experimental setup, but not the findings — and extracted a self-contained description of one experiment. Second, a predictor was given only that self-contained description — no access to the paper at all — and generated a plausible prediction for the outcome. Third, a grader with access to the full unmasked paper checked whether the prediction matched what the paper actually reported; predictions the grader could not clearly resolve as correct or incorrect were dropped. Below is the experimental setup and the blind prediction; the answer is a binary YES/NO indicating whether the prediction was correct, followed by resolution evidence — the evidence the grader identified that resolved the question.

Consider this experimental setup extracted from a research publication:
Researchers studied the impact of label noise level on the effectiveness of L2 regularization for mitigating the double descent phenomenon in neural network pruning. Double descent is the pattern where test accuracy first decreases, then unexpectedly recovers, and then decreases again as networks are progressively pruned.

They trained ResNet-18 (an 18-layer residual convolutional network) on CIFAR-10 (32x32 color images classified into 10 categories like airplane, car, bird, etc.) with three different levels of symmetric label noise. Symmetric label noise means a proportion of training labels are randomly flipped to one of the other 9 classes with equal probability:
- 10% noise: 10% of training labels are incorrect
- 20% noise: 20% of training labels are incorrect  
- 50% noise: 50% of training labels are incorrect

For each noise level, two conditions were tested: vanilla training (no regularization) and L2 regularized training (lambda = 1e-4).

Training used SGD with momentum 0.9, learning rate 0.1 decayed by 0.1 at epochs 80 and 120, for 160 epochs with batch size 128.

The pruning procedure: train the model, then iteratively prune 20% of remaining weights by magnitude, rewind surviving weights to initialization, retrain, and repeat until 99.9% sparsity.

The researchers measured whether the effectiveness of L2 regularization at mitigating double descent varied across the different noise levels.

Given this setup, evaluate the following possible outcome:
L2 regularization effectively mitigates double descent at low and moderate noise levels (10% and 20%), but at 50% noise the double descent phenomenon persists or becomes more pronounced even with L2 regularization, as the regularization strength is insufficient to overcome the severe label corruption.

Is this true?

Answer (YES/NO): NO